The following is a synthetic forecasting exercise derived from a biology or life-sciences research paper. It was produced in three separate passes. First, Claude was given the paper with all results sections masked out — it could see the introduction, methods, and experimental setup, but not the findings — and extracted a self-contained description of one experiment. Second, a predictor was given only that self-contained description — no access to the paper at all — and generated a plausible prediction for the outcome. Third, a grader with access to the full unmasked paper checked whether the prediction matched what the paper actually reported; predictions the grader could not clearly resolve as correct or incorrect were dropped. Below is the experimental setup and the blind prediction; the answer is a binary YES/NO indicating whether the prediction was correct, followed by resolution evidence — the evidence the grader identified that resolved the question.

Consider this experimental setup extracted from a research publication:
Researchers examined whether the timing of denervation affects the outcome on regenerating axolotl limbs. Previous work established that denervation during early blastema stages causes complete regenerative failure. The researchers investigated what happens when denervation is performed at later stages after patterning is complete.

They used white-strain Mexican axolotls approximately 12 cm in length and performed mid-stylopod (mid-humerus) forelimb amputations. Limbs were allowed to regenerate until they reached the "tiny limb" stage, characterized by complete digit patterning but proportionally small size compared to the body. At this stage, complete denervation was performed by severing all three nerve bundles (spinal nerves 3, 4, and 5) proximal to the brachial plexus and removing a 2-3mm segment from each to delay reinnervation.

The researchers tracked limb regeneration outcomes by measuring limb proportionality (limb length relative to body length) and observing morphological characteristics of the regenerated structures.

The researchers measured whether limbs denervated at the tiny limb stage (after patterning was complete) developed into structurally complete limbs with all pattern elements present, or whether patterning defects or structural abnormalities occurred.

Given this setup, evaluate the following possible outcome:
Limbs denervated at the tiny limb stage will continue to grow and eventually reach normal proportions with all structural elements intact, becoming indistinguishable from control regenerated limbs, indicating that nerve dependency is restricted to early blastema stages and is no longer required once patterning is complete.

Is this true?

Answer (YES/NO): NO